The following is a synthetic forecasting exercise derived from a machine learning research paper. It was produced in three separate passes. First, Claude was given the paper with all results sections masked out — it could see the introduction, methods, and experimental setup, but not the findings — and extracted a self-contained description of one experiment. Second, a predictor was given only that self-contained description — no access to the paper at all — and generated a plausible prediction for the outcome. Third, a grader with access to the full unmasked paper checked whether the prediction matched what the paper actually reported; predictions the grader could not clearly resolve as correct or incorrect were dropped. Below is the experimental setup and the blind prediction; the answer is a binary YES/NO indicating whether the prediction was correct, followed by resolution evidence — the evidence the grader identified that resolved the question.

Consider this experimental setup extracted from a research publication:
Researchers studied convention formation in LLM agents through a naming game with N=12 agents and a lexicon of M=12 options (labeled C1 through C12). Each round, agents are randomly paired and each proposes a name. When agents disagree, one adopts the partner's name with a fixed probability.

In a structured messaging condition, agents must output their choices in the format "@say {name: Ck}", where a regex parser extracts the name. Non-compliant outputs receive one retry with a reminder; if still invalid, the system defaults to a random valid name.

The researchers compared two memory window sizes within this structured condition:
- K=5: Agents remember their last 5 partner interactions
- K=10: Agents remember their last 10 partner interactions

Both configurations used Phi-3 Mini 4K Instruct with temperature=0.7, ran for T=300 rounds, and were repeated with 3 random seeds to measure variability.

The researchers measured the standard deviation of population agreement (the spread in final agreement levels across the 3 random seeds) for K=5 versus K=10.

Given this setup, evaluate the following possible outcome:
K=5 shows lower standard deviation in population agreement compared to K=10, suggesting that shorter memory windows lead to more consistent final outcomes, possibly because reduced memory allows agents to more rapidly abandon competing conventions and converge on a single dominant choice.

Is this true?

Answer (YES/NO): NO